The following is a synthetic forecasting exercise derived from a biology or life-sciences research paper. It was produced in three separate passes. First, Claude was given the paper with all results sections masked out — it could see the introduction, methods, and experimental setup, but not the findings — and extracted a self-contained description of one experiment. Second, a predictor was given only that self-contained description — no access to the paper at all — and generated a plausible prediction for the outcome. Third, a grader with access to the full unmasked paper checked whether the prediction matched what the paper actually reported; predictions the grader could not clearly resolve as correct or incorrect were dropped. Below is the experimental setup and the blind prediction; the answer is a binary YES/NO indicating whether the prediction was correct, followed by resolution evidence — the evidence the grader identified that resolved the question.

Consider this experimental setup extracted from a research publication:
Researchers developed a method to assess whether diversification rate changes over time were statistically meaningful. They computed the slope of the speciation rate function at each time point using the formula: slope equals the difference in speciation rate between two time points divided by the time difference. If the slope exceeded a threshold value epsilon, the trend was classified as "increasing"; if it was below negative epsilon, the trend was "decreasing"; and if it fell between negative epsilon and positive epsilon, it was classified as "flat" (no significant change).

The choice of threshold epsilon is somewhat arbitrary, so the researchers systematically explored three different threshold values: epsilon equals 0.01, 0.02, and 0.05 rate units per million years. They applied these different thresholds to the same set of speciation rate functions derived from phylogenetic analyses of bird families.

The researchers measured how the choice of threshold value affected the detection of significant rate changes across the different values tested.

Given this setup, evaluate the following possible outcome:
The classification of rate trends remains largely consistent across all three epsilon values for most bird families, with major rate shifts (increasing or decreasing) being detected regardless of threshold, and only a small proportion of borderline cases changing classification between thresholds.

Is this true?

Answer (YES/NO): NO